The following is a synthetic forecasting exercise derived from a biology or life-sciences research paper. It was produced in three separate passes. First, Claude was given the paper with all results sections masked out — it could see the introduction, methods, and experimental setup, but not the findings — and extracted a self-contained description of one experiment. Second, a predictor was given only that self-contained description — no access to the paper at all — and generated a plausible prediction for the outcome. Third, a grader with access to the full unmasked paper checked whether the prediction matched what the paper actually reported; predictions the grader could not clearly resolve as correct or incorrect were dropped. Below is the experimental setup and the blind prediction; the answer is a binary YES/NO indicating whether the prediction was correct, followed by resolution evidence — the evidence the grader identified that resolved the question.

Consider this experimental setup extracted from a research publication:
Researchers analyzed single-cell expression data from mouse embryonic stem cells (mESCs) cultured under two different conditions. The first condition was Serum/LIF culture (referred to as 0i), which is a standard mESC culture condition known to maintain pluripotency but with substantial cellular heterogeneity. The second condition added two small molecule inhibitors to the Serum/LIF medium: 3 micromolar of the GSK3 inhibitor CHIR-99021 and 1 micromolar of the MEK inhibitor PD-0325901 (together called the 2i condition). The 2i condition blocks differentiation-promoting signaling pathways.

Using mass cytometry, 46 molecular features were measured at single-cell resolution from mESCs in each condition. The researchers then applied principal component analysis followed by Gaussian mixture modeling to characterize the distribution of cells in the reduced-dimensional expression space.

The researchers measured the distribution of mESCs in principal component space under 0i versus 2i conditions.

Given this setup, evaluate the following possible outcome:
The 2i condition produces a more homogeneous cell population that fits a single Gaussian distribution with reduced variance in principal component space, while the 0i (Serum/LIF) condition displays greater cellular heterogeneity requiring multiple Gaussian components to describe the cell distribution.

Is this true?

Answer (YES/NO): NO